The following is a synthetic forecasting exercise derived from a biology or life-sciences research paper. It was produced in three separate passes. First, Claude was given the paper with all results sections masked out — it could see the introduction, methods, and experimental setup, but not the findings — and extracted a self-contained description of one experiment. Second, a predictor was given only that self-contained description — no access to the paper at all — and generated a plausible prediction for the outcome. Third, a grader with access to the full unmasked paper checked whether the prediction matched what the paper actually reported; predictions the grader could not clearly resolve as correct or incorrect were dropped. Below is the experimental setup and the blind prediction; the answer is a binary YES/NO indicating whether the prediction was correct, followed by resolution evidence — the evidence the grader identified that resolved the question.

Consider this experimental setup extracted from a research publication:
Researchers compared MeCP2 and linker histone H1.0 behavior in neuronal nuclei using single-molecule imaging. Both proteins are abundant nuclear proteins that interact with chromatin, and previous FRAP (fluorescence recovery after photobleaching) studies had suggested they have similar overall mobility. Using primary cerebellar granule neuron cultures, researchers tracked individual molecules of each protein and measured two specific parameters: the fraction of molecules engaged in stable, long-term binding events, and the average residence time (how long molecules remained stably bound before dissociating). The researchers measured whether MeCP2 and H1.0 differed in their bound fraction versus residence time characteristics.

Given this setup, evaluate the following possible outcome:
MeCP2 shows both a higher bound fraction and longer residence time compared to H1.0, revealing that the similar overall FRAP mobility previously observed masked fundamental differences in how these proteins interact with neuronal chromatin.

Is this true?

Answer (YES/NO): NO